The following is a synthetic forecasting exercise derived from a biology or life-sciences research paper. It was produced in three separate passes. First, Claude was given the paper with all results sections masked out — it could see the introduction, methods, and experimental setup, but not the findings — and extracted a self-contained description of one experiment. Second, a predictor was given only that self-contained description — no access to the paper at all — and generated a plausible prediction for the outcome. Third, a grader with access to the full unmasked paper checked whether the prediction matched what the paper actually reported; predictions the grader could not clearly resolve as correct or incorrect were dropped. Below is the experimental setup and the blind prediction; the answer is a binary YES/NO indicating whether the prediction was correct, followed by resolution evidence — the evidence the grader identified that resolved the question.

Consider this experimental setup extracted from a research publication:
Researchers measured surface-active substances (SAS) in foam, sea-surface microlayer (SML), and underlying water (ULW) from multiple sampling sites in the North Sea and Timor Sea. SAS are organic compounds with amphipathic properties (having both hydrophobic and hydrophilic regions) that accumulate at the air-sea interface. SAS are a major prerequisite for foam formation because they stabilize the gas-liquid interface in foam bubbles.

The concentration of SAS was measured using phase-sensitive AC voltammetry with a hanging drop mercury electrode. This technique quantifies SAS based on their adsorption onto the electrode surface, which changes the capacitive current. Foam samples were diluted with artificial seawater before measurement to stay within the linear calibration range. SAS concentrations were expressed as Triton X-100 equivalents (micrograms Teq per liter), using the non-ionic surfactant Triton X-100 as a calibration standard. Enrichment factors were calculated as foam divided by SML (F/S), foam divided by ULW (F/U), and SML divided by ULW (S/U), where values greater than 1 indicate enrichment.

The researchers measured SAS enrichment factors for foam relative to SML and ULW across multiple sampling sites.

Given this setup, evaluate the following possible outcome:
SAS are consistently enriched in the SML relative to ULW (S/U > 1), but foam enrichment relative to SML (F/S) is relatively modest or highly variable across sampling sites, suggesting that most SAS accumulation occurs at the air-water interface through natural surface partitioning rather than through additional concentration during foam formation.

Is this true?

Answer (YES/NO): NO